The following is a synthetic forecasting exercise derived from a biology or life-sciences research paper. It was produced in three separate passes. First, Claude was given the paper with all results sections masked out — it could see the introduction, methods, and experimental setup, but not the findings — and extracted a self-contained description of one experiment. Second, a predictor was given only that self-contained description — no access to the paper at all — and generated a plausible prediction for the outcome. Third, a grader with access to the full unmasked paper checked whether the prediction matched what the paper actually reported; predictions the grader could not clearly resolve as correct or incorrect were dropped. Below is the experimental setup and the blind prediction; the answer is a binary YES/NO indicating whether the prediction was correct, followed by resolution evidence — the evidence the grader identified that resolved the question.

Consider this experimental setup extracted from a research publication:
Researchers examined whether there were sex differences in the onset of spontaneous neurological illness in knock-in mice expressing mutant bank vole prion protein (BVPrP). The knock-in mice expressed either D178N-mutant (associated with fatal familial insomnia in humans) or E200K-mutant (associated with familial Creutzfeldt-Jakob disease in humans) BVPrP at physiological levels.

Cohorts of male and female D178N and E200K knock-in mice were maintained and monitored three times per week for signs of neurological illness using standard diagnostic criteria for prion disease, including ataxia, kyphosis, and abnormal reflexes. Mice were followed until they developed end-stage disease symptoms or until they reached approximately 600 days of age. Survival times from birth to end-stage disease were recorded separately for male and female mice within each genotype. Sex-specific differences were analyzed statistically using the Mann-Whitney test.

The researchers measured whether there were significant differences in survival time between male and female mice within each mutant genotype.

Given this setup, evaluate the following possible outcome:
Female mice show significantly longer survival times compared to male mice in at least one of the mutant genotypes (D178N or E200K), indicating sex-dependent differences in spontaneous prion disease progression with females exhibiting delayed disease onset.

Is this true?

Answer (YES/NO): NO